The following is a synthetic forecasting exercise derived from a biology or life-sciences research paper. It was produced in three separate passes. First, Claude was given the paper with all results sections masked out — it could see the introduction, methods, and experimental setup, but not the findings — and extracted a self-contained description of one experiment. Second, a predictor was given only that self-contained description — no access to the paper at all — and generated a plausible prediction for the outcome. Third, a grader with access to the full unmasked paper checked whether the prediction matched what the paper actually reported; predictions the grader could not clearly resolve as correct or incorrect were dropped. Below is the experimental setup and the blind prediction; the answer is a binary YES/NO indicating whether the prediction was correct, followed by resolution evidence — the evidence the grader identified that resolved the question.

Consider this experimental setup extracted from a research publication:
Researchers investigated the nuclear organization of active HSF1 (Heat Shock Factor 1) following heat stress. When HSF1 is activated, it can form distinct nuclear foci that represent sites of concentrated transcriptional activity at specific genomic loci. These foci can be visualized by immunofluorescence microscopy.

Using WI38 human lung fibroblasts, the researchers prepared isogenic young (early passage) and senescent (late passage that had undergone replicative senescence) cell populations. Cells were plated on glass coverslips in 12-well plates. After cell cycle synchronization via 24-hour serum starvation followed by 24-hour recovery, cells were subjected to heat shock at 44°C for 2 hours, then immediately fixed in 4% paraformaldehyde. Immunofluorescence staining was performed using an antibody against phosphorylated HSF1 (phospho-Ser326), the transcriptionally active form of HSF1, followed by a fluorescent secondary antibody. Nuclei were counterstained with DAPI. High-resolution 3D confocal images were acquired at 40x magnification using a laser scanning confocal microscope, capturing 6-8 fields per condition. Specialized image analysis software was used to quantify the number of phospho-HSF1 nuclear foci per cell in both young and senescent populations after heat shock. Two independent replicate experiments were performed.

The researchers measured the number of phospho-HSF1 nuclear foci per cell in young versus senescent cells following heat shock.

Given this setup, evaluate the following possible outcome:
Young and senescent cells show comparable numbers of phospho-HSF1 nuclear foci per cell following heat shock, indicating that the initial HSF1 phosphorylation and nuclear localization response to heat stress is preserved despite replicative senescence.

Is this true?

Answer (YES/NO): NO